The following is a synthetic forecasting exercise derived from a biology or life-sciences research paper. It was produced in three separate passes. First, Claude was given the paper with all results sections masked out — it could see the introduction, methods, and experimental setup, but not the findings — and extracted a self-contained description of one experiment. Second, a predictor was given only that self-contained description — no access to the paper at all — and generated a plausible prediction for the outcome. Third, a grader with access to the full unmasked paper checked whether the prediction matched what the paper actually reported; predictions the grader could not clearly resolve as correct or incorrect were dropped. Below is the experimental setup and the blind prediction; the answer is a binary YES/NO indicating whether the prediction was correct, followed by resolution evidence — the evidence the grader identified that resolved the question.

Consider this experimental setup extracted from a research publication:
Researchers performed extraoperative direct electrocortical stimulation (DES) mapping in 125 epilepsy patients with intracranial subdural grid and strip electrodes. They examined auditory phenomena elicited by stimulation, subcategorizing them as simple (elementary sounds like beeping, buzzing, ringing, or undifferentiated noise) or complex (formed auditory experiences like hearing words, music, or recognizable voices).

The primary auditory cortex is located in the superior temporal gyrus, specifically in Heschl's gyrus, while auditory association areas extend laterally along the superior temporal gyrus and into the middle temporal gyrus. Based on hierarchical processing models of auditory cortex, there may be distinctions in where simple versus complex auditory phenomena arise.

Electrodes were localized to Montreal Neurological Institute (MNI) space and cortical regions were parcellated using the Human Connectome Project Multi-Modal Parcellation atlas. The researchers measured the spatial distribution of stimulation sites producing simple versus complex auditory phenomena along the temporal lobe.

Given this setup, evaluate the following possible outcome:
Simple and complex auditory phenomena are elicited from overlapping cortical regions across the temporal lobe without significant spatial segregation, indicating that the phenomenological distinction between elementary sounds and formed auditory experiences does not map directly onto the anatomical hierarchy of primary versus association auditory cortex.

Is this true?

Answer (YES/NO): NO